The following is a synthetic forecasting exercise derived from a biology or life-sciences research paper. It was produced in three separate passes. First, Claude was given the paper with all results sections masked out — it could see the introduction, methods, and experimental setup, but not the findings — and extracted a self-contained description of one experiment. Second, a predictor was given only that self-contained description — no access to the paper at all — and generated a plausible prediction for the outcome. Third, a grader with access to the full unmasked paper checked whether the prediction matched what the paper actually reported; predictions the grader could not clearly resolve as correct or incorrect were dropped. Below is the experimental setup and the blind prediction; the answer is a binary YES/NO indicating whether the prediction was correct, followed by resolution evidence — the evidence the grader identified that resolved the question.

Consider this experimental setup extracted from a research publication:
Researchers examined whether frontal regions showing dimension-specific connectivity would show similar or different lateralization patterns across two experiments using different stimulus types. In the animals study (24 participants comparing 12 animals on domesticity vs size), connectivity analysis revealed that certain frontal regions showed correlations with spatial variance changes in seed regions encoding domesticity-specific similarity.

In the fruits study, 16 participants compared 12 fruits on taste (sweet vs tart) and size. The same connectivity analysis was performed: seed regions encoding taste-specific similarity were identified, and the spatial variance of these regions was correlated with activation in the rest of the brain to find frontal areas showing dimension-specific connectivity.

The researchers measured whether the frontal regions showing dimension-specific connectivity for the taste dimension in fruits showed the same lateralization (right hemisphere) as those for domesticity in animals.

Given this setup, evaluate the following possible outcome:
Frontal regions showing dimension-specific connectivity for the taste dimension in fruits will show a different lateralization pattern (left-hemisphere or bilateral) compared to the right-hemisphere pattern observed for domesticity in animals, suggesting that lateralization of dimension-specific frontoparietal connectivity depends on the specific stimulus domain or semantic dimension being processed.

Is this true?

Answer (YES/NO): YES